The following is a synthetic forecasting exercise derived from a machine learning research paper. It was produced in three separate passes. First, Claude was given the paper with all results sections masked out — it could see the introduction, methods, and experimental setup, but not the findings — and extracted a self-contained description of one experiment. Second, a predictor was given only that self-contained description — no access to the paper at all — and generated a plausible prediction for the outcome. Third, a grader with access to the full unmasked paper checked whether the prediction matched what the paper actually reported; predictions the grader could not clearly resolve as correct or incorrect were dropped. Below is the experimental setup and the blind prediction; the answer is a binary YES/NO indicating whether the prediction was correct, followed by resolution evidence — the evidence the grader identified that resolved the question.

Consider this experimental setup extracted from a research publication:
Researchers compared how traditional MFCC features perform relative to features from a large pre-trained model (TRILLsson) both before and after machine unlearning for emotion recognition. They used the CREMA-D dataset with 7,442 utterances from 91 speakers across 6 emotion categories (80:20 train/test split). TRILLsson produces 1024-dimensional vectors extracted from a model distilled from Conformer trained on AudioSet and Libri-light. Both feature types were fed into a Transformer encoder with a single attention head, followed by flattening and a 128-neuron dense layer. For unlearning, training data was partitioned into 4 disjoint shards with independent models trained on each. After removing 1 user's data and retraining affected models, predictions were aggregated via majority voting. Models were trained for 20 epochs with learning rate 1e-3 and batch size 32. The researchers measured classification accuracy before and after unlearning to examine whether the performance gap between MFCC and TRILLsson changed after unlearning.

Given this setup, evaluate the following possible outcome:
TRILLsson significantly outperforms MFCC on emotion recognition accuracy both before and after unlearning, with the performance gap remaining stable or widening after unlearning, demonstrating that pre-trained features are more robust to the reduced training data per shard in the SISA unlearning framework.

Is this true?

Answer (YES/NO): YES